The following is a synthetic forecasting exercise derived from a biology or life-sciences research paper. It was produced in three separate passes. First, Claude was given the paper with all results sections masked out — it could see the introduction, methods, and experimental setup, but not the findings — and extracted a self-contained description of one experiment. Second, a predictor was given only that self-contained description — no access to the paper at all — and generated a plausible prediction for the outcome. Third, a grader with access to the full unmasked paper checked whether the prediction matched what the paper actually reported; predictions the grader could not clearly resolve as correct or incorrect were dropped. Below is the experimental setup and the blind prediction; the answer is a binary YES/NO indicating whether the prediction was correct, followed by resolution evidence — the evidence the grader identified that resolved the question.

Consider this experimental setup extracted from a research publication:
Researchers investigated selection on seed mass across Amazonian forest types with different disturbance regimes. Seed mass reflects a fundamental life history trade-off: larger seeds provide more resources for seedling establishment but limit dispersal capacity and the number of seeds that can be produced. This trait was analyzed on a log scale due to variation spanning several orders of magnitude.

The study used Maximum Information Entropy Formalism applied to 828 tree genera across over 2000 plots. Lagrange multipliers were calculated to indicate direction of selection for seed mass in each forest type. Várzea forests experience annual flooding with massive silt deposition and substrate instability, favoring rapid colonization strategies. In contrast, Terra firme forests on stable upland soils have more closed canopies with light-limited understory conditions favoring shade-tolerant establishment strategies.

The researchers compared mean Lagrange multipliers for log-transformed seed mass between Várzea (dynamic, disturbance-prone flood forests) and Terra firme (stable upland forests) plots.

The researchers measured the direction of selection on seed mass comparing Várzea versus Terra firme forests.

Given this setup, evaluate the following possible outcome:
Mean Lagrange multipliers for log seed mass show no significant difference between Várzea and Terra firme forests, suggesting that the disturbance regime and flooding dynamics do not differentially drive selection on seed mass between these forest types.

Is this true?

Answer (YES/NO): NO